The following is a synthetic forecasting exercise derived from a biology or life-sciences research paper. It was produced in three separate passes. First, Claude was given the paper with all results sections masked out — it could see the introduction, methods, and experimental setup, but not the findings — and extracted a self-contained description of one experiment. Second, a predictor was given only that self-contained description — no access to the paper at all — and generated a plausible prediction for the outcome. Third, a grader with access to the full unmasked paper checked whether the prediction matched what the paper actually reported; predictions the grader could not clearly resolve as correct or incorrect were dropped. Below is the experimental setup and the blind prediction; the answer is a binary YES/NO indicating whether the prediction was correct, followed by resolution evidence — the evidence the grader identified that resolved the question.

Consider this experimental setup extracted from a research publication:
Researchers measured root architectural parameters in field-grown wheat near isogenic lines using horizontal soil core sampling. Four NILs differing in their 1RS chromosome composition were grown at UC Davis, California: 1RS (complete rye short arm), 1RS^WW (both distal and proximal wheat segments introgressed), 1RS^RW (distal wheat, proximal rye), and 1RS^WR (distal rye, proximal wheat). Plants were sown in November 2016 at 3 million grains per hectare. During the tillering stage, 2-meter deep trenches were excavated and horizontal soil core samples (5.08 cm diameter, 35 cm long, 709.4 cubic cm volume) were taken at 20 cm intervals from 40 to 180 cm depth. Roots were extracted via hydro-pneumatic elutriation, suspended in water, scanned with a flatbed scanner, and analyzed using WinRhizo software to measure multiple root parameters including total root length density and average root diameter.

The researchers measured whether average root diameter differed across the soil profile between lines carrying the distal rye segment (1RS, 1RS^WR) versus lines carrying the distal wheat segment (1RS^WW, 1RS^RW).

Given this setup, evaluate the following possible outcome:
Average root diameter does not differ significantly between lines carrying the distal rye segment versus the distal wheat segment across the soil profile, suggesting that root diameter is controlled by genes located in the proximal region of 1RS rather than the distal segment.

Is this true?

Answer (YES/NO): NO